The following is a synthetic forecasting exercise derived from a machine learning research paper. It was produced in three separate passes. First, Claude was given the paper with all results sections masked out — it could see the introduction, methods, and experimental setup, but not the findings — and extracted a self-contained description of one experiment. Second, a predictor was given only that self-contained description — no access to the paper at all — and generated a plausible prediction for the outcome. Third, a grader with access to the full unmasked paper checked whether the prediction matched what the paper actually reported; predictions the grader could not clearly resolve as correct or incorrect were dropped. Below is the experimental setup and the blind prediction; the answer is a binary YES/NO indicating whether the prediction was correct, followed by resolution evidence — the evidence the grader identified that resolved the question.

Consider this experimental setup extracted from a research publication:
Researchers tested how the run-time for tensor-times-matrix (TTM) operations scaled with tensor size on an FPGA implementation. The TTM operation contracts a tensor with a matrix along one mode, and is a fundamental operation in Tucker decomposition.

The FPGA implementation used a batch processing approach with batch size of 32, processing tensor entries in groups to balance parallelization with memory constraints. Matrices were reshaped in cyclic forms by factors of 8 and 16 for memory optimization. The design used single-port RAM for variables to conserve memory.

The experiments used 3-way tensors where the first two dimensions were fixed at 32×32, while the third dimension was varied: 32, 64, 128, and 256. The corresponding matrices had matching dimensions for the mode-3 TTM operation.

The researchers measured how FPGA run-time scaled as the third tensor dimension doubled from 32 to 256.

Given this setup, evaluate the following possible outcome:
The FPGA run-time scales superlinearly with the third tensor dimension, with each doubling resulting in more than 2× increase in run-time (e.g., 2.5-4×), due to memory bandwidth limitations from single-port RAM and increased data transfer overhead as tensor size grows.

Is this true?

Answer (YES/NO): NO